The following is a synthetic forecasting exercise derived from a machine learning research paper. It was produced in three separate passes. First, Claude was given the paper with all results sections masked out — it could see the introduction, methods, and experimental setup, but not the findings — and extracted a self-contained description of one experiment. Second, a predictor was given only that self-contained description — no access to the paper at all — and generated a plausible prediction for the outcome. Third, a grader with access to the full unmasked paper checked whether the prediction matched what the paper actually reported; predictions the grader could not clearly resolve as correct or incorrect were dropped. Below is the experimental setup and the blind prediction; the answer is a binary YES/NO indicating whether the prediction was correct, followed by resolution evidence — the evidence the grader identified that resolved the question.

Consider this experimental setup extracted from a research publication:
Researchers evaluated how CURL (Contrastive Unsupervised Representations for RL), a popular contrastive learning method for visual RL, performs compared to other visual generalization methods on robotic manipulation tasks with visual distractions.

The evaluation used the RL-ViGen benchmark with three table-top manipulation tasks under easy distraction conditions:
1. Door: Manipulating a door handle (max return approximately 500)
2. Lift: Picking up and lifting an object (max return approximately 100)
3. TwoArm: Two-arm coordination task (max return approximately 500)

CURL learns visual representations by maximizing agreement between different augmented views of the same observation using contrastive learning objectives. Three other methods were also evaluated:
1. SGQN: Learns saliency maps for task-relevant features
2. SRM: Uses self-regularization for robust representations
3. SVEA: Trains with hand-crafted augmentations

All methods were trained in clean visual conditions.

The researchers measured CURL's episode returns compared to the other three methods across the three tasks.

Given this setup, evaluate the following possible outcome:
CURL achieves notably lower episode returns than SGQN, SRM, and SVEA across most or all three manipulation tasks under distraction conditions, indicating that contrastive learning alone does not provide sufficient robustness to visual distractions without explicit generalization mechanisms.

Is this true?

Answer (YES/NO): YES